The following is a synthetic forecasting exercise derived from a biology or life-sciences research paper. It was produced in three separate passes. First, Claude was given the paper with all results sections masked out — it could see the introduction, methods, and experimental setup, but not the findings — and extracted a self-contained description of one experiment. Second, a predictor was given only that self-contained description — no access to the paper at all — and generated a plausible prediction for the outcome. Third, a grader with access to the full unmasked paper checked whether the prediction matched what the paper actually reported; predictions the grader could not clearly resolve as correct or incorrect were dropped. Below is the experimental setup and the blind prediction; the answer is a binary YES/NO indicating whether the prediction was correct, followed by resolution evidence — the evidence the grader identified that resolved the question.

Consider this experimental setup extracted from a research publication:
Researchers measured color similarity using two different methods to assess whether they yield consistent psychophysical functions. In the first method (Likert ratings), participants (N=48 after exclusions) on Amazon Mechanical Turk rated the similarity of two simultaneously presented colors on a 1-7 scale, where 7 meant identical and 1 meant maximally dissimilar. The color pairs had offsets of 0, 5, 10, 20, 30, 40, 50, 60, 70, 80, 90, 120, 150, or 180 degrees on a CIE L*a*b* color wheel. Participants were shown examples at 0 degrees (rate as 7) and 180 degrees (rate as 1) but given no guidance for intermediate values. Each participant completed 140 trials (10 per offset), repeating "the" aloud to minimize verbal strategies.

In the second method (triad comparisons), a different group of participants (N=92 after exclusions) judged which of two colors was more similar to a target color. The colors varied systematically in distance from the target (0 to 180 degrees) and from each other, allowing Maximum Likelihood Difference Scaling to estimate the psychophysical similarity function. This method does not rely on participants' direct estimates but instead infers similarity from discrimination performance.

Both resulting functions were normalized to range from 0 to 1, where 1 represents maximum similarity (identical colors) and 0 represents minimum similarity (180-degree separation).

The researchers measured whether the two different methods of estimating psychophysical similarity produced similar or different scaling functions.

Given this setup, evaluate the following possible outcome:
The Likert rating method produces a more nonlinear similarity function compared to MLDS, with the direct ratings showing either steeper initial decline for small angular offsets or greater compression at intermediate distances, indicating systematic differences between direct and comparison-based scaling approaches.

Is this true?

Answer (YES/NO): NO